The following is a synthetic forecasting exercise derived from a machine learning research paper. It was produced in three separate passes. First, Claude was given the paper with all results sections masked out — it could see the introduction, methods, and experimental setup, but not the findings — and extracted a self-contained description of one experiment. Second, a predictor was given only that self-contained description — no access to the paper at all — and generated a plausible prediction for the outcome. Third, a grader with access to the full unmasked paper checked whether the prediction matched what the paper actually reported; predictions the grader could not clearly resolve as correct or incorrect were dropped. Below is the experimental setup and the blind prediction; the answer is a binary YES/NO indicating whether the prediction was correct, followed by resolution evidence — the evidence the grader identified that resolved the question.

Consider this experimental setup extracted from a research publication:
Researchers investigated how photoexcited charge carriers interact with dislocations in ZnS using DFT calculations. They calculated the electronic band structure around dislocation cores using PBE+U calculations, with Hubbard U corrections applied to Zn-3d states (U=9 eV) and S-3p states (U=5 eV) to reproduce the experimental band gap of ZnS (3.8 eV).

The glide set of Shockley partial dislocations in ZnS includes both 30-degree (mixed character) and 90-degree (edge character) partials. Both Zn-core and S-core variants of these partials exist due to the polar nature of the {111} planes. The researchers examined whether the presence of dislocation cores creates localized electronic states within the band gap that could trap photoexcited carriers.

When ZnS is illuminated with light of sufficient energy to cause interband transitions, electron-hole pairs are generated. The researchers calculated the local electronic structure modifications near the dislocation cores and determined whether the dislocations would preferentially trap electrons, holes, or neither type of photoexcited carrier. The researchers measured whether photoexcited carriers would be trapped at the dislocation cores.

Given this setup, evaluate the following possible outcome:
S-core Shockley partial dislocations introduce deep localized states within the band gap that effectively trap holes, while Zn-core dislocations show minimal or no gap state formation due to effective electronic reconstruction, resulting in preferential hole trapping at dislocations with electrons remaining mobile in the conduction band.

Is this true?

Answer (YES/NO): NO